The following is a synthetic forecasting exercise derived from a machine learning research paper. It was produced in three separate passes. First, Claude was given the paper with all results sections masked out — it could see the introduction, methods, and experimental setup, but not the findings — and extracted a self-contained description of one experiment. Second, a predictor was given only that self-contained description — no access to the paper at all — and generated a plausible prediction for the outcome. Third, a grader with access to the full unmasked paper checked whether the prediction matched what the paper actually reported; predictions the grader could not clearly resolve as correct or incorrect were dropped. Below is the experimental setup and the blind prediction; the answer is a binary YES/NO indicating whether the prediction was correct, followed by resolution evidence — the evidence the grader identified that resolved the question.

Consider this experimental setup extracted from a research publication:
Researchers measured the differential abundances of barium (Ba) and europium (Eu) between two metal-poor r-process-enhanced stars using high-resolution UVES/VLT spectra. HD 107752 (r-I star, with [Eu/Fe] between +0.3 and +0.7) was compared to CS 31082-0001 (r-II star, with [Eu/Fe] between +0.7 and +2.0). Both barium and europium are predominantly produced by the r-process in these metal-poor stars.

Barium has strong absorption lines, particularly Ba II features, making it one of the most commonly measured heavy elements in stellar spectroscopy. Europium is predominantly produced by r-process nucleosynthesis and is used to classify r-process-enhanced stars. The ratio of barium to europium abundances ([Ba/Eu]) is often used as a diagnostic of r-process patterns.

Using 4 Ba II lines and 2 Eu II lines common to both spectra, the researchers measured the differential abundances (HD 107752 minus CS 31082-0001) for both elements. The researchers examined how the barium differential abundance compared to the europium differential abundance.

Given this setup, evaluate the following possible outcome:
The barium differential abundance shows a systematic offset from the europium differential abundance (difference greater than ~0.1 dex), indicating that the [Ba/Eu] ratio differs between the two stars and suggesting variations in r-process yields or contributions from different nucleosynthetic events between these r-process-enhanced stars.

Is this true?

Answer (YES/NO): NO